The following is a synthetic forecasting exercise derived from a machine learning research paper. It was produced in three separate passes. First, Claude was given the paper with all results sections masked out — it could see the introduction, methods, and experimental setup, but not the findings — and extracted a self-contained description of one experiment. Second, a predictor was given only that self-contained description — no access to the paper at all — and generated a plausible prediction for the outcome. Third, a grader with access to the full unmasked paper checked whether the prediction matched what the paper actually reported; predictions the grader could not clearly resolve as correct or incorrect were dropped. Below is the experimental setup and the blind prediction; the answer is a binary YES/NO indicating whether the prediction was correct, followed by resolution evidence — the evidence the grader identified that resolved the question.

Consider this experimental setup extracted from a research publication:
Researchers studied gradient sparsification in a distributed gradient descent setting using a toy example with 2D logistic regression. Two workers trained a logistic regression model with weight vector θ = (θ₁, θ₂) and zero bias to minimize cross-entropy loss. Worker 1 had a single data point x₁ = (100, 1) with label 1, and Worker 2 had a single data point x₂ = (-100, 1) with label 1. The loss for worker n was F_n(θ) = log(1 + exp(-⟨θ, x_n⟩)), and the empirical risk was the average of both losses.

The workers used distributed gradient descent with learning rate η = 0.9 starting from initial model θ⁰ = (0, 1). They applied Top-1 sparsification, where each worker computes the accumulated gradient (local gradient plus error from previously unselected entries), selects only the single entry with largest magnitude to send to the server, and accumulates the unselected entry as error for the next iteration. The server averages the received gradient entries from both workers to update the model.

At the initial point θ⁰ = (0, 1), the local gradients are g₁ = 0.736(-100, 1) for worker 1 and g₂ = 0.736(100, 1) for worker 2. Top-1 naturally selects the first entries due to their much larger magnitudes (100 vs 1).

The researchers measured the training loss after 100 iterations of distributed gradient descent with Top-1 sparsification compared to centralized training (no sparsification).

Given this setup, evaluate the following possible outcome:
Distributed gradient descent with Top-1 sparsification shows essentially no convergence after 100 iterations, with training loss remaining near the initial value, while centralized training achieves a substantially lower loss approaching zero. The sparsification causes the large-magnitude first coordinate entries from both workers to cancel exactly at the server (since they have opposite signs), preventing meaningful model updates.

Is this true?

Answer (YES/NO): YES